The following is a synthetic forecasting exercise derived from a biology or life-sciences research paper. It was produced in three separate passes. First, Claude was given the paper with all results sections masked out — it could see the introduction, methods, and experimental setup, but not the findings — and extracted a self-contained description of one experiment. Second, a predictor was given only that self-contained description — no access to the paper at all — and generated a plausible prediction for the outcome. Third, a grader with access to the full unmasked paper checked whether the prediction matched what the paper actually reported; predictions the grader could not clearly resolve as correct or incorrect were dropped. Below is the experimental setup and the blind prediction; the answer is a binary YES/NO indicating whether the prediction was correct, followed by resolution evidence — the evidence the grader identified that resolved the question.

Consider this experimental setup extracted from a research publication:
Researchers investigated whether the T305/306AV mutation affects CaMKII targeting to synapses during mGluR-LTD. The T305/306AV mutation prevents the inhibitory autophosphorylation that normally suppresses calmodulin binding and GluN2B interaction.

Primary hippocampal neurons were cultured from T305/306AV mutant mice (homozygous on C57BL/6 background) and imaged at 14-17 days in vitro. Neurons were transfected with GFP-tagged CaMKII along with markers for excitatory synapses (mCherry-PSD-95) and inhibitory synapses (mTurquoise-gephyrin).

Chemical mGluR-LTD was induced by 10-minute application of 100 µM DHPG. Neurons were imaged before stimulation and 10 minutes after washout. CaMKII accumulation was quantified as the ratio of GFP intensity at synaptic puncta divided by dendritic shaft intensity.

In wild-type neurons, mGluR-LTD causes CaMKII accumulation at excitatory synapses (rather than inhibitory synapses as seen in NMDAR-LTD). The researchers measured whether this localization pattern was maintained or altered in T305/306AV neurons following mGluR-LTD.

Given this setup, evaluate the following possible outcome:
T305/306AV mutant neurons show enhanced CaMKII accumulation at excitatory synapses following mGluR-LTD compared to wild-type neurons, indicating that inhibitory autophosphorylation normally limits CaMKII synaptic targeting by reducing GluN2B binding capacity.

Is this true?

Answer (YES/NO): NO